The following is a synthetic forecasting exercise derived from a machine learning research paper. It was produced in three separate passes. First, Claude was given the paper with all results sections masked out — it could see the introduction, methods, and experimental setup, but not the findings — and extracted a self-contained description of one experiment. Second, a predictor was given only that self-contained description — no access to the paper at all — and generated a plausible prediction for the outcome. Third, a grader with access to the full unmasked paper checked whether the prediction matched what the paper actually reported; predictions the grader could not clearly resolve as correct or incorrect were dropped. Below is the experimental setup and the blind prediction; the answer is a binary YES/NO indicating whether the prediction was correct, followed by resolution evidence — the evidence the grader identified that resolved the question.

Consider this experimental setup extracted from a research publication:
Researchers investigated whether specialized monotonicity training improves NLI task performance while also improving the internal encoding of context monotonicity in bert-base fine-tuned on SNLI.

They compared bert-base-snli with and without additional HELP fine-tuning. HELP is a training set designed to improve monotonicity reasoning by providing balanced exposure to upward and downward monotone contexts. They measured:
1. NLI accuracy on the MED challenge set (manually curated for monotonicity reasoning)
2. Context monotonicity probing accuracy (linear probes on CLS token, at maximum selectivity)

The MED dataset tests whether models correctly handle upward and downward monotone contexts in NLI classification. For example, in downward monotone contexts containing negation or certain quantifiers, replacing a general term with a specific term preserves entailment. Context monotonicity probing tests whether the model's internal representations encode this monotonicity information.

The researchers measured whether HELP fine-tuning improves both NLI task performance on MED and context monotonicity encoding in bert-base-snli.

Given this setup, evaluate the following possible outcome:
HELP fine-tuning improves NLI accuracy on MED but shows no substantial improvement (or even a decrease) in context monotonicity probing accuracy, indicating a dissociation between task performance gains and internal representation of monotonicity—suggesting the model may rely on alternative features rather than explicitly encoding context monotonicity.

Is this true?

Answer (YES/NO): NO